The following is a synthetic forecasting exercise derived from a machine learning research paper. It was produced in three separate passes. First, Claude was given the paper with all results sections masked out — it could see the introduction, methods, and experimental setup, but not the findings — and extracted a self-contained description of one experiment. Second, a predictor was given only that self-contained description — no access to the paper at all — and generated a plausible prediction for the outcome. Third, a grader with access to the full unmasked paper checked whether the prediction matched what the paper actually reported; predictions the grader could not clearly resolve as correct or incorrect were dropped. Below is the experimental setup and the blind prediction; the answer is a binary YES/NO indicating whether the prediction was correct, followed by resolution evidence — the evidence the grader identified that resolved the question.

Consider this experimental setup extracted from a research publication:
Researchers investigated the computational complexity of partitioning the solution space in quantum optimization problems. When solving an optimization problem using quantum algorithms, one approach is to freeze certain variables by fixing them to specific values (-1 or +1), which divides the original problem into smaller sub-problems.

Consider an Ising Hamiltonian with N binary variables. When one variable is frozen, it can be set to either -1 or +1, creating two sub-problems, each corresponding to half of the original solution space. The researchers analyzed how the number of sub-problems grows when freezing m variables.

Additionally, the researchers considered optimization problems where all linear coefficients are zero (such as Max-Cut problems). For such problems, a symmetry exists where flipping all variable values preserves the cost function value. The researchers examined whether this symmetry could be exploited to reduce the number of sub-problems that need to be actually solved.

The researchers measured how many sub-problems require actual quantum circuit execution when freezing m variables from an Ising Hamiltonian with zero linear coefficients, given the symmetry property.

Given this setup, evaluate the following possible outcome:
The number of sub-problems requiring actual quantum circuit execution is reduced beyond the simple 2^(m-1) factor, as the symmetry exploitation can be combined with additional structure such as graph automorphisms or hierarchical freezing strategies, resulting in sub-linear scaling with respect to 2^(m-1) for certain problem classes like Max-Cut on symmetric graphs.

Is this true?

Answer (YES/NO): NO